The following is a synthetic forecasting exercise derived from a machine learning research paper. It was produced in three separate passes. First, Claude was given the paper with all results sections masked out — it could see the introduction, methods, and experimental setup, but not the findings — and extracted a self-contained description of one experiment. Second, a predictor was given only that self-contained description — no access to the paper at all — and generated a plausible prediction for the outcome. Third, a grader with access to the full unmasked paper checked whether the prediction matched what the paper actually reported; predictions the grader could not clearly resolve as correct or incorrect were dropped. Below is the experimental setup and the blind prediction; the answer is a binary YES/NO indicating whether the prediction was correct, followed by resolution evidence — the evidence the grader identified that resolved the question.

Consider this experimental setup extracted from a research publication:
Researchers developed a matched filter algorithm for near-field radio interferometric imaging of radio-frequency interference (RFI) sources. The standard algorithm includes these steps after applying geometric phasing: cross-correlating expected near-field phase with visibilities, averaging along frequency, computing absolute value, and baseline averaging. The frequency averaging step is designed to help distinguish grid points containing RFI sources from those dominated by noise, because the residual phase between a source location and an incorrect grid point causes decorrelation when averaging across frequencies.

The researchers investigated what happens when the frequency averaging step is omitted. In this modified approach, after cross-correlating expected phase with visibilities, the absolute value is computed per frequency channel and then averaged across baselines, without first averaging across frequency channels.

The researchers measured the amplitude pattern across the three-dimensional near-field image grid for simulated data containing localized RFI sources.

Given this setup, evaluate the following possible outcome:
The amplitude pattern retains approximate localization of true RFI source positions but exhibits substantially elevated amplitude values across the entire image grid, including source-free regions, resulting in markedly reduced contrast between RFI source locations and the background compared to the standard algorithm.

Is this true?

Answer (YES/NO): NO